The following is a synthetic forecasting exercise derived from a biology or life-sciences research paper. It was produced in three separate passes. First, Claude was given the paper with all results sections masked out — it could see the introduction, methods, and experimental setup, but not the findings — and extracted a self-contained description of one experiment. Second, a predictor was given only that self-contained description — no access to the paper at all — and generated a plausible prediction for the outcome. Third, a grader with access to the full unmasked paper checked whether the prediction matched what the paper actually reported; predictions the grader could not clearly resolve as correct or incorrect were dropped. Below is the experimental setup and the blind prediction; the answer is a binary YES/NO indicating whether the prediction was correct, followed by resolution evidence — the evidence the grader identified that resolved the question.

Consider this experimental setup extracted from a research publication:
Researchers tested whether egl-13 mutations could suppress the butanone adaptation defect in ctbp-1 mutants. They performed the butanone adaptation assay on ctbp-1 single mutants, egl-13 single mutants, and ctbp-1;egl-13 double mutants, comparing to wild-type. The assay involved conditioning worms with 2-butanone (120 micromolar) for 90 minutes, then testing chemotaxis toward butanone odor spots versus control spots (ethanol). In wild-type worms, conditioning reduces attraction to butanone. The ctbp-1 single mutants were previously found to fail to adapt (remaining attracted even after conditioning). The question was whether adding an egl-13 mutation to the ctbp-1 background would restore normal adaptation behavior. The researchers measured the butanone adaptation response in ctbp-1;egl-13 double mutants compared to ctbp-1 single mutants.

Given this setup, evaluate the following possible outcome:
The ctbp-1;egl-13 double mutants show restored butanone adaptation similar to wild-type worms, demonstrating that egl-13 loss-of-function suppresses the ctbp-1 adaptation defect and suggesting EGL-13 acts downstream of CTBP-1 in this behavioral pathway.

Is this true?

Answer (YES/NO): YES